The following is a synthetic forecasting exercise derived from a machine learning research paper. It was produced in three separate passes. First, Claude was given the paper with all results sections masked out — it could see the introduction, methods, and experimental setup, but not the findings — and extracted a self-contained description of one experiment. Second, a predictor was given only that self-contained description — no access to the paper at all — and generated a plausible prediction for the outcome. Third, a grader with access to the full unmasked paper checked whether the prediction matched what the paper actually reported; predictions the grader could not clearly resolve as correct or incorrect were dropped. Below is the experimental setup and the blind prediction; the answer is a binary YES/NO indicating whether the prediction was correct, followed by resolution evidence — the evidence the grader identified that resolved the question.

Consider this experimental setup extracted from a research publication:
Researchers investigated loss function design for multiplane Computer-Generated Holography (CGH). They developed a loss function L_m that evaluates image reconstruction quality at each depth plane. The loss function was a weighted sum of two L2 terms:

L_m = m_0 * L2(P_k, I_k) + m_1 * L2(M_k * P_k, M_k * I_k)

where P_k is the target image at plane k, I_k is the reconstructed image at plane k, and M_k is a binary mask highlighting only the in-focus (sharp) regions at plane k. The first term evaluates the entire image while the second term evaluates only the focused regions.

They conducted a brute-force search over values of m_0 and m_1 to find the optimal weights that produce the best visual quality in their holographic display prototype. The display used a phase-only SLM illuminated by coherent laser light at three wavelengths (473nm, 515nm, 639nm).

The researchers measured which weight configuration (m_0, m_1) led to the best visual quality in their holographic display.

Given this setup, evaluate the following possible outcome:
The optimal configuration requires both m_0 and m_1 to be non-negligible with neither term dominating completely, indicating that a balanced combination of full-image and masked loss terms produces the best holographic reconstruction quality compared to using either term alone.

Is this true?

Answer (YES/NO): YES